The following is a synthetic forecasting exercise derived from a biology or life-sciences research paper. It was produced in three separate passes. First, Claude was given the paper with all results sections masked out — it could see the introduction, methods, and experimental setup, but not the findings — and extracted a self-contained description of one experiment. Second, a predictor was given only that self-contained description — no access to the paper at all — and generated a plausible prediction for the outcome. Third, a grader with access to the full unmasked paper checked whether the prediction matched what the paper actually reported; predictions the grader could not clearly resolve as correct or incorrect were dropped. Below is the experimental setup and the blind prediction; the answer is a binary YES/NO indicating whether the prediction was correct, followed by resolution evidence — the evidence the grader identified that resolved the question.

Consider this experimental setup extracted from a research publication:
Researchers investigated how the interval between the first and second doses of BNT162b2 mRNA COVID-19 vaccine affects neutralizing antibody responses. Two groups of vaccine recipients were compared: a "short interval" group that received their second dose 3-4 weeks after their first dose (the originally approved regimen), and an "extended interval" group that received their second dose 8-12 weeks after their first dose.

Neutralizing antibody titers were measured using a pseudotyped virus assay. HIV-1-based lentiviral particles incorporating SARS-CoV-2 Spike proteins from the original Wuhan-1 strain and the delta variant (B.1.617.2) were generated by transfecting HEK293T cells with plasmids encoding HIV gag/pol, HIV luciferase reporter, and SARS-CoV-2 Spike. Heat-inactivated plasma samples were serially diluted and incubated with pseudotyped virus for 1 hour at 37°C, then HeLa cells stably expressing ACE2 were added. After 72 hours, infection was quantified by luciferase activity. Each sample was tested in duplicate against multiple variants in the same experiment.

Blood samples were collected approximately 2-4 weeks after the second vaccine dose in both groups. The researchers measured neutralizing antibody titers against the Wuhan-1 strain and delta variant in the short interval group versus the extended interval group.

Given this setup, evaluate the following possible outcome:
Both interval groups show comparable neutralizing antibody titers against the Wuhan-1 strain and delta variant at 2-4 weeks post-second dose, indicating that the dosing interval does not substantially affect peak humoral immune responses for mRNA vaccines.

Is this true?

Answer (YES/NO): YES